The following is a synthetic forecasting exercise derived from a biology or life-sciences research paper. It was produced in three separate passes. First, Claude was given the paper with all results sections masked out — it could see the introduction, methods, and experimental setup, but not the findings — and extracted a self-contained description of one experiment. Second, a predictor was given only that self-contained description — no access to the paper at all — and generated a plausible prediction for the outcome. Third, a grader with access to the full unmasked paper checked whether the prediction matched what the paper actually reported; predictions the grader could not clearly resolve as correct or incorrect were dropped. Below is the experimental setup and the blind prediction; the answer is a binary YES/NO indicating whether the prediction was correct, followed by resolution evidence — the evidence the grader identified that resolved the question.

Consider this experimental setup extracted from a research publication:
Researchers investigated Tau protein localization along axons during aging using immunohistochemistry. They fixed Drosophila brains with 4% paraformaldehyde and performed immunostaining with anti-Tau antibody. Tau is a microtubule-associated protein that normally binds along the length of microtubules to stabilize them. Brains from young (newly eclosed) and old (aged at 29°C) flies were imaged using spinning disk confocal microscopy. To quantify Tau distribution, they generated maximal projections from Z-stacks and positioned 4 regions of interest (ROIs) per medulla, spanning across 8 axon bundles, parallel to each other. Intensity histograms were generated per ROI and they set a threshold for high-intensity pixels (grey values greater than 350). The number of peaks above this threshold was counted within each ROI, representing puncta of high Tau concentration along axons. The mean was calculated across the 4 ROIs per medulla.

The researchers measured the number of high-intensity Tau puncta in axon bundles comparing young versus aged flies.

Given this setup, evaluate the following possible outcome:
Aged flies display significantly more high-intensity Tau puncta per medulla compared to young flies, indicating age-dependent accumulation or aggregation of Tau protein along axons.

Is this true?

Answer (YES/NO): NO